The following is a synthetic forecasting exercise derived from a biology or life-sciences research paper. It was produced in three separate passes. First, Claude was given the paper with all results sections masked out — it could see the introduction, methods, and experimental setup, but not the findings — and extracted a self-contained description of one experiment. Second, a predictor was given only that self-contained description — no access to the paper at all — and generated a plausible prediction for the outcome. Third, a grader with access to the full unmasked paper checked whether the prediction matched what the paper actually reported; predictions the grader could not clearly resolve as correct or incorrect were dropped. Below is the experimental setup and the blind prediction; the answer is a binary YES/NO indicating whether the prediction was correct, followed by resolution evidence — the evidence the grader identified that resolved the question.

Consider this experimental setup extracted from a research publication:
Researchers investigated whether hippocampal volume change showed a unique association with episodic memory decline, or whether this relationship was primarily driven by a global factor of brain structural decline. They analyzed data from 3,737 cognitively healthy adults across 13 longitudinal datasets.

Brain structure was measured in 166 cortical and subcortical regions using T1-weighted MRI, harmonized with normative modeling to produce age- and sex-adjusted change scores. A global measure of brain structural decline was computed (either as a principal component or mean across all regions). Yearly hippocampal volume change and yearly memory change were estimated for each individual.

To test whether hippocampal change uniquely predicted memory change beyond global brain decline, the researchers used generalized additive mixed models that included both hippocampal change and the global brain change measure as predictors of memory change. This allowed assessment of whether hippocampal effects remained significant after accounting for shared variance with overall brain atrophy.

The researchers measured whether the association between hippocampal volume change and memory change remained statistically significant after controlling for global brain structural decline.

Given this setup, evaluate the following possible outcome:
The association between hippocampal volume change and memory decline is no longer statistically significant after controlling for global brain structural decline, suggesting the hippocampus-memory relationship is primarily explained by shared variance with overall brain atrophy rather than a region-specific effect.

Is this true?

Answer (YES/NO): YES